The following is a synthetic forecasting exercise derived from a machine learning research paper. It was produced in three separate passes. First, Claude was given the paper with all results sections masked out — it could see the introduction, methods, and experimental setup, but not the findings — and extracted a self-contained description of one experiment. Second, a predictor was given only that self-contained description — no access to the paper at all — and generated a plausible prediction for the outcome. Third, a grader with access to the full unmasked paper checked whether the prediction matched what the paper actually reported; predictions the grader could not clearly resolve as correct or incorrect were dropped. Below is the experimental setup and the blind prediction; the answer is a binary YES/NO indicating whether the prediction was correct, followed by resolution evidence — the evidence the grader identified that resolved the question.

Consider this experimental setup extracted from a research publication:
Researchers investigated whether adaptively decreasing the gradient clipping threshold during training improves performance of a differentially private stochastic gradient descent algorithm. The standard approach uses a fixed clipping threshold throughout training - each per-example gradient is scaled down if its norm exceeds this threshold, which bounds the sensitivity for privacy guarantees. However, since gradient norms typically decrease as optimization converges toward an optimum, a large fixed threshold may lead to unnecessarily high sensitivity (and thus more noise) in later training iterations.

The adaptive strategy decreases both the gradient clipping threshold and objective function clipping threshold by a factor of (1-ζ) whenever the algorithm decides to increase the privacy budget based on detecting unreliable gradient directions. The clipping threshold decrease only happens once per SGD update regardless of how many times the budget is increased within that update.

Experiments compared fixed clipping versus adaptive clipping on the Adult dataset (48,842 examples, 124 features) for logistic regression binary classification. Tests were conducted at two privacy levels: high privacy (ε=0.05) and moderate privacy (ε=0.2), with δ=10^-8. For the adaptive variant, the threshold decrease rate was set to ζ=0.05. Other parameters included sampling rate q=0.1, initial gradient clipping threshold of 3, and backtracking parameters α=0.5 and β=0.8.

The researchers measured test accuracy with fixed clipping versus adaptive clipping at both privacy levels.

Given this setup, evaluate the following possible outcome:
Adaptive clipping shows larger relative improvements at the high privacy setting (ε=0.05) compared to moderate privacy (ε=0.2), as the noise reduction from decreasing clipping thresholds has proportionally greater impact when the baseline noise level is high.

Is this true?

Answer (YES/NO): YES